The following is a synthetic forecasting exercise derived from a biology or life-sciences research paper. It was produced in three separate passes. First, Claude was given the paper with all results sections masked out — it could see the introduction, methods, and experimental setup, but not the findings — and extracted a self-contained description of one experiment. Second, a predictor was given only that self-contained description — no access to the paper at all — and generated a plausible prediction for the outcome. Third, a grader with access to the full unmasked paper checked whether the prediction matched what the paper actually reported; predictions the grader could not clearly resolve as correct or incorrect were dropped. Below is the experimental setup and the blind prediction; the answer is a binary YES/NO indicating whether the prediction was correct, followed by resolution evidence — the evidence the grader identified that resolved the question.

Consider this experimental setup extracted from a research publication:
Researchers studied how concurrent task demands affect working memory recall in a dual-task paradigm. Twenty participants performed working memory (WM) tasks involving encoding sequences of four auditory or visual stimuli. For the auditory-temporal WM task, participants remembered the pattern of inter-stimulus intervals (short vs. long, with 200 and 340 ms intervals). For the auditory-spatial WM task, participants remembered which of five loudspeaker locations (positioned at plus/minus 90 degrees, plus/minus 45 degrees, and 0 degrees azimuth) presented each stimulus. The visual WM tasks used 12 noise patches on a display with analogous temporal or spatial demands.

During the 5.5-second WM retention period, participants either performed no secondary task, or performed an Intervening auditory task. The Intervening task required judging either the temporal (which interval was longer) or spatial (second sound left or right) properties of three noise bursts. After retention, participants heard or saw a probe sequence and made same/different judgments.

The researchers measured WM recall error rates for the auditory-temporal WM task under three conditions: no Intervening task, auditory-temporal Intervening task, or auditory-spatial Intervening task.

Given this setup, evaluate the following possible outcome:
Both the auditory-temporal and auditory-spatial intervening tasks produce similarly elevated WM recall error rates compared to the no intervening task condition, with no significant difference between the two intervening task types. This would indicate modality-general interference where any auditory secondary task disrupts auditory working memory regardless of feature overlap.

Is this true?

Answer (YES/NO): YES